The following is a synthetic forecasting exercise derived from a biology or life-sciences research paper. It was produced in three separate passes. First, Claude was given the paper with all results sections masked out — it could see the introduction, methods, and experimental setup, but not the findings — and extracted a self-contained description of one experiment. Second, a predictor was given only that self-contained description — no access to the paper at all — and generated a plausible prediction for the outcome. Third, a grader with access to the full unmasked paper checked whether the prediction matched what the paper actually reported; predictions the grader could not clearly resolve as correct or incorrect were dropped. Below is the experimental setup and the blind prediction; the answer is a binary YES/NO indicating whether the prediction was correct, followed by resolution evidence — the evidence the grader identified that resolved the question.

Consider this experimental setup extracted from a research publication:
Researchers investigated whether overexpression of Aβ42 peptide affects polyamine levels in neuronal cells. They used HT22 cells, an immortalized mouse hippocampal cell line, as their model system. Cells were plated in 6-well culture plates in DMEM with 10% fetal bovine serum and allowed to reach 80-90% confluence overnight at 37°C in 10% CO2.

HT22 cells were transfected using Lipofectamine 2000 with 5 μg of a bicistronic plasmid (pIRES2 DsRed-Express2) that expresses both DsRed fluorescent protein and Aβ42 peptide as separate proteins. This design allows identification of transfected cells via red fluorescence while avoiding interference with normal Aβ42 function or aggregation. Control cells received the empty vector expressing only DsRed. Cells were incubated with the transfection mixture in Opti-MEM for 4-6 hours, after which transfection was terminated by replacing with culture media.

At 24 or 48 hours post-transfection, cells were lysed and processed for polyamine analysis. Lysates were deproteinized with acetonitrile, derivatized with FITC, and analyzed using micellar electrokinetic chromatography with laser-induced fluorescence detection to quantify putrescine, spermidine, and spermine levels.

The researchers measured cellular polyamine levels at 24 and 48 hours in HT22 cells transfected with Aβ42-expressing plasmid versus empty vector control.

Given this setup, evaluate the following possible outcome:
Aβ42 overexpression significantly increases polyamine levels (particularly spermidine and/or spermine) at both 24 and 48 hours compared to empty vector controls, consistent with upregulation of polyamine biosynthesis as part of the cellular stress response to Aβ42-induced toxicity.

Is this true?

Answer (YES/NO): NO